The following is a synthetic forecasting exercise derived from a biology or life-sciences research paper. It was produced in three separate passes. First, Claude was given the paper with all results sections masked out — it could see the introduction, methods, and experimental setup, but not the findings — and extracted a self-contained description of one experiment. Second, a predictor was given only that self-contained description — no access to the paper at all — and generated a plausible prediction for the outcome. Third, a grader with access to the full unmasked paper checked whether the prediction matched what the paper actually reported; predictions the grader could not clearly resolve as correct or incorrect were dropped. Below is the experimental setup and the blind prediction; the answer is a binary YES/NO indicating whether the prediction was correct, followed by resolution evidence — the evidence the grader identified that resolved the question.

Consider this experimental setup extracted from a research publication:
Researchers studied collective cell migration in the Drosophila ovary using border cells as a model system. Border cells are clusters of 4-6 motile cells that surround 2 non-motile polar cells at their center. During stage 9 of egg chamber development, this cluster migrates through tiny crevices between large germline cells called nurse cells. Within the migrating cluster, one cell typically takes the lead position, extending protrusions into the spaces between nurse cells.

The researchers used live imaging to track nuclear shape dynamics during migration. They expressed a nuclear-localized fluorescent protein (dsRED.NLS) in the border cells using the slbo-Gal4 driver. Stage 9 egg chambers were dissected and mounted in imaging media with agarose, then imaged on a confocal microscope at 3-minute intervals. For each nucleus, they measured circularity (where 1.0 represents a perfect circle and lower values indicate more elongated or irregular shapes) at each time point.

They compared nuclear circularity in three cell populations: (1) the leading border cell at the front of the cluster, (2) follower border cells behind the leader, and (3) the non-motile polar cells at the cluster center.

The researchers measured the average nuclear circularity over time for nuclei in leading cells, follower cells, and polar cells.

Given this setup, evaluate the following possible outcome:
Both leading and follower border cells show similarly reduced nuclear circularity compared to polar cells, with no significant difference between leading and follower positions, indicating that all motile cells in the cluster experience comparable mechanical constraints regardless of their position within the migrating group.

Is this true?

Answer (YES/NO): NO